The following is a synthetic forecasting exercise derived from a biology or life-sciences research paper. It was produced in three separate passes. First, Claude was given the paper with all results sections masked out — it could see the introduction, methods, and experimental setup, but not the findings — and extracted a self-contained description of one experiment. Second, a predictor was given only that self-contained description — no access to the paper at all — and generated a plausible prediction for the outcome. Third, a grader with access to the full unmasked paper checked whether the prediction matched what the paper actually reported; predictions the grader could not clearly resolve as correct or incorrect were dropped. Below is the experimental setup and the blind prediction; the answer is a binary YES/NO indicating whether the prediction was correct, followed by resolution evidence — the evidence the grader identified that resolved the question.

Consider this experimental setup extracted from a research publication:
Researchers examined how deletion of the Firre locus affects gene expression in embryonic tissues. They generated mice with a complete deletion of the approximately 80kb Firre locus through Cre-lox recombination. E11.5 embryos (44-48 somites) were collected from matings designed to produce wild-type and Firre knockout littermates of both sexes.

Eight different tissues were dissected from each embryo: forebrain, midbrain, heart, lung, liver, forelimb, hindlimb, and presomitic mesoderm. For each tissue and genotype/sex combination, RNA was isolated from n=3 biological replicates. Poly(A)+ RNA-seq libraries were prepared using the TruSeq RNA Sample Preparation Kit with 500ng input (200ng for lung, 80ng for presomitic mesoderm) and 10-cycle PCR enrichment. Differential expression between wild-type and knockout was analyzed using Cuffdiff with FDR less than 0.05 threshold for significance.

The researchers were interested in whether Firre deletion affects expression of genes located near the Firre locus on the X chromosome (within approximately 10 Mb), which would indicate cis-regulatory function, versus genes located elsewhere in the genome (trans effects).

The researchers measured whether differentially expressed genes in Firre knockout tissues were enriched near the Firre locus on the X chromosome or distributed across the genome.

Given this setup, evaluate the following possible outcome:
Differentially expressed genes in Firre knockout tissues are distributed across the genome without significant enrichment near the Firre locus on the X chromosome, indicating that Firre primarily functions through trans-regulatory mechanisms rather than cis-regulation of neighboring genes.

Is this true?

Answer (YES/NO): YES